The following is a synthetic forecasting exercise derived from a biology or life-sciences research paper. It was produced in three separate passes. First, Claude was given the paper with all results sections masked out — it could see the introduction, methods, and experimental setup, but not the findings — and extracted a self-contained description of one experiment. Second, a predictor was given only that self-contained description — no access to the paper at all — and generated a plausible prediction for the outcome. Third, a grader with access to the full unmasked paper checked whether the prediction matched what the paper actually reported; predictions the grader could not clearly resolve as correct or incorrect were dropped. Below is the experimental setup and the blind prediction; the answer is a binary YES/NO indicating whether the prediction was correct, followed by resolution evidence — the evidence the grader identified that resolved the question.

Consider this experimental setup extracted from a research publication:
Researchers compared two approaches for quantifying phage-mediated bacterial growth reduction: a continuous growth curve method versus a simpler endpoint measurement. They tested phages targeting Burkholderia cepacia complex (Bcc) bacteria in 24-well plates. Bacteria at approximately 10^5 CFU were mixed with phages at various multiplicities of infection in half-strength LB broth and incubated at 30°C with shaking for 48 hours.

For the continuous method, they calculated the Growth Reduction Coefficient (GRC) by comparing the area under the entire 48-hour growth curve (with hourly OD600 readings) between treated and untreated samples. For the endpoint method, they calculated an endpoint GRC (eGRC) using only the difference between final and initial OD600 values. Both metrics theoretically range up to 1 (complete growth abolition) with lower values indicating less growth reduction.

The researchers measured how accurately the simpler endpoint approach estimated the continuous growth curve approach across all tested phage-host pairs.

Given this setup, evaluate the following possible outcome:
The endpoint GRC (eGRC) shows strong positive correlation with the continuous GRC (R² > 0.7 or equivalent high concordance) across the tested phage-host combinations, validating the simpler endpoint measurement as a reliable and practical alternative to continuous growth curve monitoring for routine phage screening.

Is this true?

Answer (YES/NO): NO